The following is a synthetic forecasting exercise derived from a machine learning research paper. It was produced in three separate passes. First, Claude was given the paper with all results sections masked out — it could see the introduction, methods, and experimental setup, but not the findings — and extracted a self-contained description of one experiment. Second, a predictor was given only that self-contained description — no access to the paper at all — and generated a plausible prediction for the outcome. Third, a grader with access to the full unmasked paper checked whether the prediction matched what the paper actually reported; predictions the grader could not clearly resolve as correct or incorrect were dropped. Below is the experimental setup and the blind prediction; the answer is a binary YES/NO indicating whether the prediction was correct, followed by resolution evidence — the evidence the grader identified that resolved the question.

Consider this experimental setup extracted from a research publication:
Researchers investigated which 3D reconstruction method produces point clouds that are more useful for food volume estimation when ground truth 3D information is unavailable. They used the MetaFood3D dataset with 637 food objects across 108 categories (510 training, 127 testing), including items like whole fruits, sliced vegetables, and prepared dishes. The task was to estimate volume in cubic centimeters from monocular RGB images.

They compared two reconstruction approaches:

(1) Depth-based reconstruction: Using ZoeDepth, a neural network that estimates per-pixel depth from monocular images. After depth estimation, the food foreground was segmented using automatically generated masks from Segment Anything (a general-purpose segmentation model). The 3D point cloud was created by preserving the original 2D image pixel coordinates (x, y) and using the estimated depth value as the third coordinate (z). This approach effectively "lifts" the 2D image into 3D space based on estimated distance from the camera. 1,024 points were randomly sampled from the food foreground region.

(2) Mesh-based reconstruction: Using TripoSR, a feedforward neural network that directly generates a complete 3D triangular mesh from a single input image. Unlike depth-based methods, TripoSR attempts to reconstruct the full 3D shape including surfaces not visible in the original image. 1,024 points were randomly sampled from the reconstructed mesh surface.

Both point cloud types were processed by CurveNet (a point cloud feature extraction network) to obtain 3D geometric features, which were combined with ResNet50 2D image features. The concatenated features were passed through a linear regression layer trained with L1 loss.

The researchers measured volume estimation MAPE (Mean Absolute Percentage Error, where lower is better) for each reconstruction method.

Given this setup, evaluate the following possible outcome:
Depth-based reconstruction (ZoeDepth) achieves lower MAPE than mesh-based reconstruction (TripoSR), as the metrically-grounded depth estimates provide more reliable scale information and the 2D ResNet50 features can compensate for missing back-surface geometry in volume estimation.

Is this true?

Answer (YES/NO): NO